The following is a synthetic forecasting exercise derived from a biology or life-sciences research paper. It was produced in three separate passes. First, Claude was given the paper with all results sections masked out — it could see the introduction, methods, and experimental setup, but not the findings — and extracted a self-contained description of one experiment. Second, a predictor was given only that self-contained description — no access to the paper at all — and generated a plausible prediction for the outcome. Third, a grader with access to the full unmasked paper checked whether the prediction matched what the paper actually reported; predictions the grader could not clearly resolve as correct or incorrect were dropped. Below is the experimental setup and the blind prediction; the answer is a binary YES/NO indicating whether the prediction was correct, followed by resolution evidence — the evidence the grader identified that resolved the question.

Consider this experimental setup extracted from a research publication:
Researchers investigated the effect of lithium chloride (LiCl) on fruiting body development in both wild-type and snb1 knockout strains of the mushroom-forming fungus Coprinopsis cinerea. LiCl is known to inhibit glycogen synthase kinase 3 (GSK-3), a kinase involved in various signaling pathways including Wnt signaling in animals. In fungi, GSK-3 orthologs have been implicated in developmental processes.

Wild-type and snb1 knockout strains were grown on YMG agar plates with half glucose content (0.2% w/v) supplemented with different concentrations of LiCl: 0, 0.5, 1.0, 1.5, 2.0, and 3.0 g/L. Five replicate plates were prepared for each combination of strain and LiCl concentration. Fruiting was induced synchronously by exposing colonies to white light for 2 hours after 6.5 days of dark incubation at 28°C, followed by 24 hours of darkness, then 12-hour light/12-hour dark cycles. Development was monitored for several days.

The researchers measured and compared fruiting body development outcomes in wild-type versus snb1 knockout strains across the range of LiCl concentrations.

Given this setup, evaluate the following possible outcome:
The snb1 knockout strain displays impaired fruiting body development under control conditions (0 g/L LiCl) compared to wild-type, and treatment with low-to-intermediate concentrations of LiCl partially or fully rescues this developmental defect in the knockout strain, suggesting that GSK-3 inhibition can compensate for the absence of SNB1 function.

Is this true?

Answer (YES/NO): NO